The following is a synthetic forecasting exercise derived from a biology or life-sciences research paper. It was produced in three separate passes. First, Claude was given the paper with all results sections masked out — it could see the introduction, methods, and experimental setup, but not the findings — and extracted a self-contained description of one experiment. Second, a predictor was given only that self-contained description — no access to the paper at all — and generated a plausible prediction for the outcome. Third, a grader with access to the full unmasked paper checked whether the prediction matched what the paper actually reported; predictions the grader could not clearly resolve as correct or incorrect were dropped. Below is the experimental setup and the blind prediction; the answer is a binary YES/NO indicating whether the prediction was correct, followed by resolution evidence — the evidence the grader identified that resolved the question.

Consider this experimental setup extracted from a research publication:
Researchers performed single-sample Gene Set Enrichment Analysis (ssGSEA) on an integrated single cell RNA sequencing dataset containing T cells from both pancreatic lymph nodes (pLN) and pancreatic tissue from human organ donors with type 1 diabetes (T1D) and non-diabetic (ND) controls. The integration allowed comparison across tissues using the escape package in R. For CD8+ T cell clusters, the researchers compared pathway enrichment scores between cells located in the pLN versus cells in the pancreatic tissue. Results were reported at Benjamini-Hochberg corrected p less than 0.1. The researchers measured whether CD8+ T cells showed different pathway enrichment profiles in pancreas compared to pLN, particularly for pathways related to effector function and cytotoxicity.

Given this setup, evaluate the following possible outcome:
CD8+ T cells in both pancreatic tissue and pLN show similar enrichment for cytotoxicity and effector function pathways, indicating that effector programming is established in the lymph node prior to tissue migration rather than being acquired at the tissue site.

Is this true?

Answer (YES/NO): NO